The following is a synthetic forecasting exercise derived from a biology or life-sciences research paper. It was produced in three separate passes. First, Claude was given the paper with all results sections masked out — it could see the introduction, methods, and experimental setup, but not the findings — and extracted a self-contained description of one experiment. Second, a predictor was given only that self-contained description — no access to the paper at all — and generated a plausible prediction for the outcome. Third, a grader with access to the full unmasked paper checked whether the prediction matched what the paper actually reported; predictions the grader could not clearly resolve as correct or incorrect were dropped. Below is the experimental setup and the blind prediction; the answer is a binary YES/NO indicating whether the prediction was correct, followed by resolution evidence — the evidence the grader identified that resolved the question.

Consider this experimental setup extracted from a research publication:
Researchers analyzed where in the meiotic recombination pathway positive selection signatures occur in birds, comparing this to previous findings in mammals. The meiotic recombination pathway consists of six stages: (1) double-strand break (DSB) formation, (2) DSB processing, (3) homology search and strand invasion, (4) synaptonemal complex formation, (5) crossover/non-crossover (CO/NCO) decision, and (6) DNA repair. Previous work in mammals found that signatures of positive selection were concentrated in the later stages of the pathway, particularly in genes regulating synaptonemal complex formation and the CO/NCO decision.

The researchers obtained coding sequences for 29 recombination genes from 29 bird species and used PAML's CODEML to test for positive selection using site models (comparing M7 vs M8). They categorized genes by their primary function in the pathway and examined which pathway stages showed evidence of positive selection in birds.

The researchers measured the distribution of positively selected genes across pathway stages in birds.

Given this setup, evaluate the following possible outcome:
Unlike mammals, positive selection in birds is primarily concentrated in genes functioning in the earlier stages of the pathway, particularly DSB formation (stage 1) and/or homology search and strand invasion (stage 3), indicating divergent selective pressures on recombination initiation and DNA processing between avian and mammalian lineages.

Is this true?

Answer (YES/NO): NO